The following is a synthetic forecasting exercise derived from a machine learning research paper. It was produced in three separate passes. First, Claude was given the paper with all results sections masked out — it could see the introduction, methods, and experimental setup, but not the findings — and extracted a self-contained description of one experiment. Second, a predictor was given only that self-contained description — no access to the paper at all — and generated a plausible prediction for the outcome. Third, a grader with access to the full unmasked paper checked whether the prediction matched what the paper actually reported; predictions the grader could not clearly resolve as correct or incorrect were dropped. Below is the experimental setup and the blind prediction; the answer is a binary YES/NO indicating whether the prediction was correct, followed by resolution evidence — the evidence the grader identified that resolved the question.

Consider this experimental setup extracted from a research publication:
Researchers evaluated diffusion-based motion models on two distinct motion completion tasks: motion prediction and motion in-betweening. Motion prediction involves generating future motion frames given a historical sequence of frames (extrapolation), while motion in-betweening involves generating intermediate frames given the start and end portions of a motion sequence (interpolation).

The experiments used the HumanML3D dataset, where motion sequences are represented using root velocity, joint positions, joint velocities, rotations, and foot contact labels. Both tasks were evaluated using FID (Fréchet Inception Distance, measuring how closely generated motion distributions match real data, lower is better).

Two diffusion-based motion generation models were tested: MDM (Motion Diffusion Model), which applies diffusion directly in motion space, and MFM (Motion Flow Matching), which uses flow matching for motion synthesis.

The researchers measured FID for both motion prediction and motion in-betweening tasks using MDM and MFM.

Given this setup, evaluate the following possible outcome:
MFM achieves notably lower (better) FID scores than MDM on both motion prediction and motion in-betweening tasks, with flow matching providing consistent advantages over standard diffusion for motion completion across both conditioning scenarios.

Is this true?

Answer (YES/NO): YES